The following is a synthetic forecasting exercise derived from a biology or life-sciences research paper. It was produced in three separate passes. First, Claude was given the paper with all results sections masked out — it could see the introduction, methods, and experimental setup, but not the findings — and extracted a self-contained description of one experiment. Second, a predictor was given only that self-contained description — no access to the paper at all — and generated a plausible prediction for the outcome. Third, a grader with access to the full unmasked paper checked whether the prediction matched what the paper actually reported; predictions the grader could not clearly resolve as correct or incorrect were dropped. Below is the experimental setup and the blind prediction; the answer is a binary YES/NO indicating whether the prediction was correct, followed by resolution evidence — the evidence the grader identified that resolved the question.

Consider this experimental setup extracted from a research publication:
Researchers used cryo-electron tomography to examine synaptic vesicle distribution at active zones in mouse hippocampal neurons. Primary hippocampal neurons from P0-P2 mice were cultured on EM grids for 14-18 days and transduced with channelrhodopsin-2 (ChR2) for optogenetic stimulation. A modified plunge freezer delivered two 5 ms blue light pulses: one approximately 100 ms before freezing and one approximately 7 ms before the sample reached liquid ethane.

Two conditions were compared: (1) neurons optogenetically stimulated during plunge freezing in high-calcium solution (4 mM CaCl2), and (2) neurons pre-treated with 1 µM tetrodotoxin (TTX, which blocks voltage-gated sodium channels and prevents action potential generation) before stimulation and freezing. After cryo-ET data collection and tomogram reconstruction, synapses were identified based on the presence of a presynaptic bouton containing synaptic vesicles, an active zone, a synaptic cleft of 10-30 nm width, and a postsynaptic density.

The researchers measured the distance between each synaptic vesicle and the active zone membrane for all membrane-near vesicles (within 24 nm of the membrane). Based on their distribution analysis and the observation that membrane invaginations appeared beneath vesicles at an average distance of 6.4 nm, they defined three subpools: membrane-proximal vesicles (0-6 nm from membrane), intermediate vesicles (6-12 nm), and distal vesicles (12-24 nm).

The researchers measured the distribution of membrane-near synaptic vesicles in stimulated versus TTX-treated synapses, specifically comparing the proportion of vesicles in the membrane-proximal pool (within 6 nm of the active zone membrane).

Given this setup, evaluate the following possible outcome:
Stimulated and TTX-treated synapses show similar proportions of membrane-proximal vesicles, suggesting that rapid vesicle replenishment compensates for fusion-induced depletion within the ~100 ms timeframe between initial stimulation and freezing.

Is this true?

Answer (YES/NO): NO